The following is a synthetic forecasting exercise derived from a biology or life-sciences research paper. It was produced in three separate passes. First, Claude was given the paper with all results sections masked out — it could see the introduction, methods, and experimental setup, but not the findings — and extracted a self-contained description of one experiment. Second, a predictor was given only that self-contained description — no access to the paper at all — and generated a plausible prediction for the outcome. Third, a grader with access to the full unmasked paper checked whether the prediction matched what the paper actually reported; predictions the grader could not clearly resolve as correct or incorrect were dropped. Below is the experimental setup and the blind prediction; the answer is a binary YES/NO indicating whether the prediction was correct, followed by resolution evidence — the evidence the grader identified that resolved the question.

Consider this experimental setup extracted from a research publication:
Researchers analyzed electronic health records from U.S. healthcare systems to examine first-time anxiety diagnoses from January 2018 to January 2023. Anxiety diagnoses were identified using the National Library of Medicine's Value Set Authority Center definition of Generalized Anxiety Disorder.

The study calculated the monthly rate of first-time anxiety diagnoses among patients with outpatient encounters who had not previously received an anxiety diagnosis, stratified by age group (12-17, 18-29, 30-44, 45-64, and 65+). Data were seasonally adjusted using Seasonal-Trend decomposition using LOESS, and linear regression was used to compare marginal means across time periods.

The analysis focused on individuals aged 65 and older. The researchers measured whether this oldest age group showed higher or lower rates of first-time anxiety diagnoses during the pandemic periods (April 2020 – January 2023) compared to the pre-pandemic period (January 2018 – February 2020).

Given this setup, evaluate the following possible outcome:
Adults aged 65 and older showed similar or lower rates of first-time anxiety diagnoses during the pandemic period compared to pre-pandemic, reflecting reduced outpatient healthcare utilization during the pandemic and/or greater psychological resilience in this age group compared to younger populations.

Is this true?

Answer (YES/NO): YES